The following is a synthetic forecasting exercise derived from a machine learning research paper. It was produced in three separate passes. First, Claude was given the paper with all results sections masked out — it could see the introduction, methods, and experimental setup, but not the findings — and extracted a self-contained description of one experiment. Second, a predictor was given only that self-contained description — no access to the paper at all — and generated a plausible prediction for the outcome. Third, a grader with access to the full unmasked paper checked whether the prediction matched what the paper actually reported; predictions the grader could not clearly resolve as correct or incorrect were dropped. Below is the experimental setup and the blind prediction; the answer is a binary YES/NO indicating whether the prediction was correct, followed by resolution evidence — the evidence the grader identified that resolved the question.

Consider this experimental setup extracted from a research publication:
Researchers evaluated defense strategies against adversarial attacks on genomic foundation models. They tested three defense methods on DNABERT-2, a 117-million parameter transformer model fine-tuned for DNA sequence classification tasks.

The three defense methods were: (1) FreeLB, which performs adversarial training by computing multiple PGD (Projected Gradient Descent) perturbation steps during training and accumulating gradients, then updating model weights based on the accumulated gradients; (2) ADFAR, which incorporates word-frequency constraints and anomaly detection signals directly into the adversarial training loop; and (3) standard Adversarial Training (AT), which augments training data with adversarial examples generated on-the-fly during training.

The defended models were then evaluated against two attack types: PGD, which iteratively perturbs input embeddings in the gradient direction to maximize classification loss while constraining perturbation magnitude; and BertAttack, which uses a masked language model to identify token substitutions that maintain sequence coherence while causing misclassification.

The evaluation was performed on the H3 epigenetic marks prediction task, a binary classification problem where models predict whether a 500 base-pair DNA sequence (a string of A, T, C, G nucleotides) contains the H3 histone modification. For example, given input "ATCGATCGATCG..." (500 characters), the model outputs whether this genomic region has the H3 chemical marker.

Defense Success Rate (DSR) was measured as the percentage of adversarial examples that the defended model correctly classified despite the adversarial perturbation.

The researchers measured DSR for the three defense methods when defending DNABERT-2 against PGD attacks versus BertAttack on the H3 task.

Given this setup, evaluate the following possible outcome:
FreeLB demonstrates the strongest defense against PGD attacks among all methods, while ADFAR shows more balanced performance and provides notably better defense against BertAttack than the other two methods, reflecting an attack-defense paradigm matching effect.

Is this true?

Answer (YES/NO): NO